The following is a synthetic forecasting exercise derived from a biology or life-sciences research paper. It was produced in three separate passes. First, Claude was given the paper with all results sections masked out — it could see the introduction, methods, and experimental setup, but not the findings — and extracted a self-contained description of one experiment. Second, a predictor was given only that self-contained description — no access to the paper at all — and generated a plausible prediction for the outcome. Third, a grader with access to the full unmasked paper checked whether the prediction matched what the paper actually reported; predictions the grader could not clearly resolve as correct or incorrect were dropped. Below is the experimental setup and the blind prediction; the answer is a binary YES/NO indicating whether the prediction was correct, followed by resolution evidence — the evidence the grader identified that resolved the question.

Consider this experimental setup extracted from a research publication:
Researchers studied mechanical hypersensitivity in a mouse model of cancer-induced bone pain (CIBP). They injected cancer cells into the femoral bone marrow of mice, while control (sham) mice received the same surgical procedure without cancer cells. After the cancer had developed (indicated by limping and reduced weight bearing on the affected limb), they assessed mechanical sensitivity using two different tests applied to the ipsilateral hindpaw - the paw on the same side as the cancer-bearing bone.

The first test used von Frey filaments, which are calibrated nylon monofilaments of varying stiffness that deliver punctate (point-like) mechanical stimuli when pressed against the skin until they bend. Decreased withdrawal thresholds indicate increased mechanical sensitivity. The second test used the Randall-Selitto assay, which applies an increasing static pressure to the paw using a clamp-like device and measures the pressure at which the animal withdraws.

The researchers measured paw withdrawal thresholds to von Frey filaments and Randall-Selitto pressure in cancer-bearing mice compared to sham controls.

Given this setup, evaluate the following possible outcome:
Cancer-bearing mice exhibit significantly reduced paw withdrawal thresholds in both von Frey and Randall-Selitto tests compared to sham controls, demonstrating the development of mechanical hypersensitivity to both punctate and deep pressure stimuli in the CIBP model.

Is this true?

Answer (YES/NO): NO